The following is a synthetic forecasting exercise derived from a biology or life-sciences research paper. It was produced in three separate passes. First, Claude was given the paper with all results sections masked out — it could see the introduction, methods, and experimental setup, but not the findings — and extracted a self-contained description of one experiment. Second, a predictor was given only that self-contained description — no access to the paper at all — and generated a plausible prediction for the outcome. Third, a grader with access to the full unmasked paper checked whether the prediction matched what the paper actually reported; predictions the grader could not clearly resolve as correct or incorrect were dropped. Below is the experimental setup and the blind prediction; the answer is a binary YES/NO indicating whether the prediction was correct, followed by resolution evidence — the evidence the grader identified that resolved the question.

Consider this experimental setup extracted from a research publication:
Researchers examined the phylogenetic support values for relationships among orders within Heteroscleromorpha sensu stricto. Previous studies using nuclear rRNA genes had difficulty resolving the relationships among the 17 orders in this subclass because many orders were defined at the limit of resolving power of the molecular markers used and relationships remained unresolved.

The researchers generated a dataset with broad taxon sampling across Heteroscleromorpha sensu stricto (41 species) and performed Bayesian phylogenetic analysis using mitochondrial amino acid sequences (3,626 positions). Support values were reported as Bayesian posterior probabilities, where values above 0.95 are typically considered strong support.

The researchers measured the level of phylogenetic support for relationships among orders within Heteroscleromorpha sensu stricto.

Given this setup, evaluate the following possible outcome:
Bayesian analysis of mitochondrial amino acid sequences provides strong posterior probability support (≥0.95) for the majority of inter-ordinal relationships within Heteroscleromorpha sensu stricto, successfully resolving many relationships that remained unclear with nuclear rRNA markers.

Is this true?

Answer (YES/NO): NO